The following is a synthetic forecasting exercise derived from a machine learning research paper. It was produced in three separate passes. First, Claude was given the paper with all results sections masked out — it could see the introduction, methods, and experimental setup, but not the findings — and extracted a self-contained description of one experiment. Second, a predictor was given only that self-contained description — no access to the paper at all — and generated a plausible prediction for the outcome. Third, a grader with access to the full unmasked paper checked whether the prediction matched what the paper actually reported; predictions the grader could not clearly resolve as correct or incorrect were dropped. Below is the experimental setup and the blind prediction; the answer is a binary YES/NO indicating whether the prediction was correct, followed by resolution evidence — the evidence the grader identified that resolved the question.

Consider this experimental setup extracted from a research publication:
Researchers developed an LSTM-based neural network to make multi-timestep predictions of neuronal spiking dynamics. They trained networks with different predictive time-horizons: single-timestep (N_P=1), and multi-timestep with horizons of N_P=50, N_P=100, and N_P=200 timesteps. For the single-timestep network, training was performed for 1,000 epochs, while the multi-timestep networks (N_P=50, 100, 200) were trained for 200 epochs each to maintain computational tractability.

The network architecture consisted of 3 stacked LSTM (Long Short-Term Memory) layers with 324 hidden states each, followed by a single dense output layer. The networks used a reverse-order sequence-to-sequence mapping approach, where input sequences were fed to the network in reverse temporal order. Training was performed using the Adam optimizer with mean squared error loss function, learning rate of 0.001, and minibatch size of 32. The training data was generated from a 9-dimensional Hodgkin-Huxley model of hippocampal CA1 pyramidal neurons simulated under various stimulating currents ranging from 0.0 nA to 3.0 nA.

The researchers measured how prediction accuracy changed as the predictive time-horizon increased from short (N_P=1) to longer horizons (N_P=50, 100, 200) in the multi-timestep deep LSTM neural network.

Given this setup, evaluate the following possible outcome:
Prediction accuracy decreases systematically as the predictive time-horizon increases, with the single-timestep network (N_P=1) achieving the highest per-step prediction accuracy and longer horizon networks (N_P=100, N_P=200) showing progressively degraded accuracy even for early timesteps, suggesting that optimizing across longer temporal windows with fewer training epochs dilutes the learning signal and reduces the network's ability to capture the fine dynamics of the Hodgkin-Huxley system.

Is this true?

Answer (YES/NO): NO